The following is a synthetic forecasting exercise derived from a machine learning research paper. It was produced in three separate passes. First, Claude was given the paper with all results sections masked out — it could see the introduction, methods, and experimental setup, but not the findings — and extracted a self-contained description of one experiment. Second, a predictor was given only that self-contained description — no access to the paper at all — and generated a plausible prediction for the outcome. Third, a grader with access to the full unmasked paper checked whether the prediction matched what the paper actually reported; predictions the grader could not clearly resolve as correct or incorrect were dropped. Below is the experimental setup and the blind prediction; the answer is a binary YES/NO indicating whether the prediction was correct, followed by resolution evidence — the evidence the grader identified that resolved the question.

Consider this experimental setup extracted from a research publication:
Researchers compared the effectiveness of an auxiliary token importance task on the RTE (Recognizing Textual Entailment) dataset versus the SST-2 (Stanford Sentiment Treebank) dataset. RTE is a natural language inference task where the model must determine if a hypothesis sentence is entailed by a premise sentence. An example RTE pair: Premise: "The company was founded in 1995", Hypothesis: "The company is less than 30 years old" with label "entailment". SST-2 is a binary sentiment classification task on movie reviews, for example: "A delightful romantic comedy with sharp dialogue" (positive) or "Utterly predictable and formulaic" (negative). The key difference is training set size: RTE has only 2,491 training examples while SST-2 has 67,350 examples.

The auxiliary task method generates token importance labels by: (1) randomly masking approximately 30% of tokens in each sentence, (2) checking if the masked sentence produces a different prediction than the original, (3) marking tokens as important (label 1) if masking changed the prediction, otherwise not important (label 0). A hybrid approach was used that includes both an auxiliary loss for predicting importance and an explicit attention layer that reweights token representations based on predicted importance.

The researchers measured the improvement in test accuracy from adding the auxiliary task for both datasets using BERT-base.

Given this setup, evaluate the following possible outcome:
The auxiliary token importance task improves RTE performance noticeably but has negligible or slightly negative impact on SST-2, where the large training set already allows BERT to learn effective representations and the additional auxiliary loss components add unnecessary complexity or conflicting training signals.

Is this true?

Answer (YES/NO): NO